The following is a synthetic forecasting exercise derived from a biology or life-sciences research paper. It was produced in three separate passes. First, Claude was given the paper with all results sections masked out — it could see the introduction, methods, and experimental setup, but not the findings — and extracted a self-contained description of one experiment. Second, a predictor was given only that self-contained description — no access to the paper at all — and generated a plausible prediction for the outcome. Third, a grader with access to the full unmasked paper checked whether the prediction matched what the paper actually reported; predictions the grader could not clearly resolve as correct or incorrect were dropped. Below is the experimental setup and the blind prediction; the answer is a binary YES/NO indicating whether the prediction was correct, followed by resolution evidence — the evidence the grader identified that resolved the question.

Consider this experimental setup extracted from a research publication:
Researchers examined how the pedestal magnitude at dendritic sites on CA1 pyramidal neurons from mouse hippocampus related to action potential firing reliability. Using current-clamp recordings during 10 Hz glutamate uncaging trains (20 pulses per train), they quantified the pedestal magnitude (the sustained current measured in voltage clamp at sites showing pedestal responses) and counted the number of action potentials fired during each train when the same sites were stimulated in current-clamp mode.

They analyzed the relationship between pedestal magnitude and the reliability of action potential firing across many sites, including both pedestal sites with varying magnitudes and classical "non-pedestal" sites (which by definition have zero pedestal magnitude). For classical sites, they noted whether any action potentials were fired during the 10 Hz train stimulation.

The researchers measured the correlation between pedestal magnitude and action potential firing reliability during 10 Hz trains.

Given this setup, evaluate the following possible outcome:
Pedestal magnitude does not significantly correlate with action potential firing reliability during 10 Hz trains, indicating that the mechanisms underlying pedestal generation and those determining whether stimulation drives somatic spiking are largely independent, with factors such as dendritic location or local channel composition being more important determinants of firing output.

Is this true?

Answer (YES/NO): NO